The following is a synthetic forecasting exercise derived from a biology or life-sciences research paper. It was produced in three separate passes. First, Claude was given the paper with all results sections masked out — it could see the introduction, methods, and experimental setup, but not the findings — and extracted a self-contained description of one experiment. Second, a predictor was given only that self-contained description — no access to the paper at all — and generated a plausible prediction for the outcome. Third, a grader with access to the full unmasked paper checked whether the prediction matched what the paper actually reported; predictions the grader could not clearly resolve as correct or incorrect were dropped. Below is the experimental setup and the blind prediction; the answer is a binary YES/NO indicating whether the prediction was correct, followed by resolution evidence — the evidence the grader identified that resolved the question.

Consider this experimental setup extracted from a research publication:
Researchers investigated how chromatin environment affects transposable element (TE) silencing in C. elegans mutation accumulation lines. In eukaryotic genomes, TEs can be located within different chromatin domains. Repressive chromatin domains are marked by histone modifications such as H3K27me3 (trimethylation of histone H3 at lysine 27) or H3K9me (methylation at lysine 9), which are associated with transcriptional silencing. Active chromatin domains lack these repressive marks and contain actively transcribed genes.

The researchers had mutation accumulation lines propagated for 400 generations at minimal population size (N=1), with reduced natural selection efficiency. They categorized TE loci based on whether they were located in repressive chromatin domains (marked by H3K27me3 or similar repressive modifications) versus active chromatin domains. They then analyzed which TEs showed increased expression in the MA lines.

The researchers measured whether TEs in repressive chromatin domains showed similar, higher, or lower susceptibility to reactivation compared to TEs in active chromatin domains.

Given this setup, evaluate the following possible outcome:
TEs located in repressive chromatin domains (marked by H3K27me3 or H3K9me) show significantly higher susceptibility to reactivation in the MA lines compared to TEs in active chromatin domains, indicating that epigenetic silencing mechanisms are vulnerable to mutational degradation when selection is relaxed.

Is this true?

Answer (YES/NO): NO